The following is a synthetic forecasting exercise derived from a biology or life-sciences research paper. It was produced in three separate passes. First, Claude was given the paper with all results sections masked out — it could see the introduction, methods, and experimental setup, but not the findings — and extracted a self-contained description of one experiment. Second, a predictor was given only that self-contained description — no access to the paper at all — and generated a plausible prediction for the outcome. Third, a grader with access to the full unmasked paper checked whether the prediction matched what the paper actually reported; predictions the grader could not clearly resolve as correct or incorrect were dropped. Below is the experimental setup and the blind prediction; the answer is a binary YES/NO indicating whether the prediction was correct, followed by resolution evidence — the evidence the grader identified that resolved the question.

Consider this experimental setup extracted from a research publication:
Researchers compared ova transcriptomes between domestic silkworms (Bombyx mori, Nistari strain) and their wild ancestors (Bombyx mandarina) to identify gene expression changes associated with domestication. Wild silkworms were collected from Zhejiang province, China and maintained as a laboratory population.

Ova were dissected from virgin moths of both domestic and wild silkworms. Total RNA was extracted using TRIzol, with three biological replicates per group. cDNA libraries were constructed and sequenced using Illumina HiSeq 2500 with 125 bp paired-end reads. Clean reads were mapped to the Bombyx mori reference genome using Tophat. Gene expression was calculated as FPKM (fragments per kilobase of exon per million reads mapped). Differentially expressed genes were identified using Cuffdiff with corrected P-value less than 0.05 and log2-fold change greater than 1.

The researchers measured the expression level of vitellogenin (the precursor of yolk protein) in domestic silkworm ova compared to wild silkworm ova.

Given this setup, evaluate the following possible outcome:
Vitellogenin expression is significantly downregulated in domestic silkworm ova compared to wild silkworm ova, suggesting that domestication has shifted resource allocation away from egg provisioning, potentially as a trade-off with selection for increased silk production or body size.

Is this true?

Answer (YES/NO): NO